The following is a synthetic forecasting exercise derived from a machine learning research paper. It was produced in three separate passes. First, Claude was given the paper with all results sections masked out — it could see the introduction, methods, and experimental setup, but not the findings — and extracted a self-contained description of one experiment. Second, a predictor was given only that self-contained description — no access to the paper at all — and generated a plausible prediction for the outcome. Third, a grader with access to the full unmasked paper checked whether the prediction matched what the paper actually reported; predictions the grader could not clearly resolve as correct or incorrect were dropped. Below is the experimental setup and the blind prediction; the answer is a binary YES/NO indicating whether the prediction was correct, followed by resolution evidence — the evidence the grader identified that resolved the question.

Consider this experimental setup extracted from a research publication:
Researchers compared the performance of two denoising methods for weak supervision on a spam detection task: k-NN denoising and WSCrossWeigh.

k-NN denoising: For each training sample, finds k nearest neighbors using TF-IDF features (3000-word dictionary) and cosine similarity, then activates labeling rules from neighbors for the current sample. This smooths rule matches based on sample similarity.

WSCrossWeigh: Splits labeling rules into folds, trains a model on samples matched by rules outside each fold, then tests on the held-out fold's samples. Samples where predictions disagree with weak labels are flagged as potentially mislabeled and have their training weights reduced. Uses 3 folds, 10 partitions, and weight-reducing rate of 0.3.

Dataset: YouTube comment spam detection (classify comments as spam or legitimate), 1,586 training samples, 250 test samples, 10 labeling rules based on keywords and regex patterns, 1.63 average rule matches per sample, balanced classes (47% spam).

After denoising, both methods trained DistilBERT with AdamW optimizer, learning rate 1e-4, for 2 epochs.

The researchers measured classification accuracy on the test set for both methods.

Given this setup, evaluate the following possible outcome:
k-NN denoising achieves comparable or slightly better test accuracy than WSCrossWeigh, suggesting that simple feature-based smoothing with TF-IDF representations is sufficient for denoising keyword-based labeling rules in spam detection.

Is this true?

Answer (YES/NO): YES